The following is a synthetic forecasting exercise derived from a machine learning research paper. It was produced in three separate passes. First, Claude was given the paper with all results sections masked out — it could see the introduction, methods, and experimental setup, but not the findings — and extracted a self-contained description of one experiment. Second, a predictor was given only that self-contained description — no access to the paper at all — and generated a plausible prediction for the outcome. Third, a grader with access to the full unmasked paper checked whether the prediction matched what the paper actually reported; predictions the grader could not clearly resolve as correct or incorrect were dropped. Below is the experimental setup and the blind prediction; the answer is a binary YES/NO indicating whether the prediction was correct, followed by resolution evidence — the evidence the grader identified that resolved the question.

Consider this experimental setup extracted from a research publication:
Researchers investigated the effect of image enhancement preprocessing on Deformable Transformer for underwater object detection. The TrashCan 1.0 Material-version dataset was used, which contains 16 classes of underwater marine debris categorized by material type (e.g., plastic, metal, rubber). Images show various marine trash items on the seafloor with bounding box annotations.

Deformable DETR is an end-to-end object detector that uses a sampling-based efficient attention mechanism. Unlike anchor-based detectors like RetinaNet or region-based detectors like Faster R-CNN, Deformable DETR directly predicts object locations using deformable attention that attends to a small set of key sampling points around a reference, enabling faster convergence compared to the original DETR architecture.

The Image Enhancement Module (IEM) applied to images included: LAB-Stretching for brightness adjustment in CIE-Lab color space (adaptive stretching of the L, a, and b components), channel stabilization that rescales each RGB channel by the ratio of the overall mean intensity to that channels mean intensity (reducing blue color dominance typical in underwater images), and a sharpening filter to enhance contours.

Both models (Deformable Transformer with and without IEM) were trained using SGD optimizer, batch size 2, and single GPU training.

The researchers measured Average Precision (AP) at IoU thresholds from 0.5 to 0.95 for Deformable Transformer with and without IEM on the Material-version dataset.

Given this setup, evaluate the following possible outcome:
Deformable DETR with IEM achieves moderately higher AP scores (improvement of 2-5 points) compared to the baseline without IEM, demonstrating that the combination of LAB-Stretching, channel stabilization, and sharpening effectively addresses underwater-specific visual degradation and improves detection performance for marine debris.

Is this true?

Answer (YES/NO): NO